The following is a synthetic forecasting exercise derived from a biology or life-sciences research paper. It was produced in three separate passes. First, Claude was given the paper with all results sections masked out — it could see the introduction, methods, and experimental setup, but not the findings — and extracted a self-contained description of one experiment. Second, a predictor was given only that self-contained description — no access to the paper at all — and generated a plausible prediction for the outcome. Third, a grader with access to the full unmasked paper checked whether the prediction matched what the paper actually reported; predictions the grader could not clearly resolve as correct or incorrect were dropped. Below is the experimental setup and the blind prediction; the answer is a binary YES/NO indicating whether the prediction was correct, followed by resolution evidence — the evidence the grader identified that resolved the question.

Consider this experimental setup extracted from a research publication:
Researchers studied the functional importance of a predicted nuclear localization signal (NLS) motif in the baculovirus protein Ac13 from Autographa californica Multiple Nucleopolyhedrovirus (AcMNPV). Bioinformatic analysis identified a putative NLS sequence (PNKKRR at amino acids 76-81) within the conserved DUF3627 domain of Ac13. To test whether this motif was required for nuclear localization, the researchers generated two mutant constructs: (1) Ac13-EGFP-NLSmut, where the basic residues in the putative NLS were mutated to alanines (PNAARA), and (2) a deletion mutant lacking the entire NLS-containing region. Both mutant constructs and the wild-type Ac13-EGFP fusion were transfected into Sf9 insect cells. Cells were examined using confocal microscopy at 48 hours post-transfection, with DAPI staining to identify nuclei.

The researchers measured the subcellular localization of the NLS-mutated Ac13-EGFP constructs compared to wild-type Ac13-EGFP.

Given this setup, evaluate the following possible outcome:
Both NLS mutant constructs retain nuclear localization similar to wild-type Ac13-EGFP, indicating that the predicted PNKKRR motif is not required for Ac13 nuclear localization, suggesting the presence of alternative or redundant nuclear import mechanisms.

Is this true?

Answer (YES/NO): NO